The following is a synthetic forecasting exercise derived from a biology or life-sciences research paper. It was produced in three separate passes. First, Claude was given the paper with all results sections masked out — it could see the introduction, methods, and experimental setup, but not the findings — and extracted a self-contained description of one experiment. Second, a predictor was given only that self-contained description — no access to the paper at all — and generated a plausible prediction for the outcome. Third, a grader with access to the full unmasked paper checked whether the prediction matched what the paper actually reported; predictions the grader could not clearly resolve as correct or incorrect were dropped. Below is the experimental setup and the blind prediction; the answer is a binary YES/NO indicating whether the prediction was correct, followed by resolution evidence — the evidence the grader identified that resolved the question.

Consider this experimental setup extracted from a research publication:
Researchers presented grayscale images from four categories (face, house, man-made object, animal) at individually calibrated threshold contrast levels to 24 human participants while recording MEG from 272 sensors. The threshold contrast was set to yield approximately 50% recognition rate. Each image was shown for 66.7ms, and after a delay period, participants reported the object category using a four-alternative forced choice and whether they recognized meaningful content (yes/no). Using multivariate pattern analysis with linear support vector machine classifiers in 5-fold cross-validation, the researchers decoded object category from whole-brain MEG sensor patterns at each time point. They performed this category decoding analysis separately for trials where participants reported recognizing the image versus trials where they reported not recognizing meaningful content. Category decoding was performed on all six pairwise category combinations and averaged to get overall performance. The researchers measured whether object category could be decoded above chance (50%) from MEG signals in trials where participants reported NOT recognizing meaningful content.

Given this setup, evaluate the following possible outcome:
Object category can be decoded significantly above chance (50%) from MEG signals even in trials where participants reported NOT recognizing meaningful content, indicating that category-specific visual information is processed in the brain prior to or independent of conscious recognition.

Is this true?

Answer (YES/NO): NO